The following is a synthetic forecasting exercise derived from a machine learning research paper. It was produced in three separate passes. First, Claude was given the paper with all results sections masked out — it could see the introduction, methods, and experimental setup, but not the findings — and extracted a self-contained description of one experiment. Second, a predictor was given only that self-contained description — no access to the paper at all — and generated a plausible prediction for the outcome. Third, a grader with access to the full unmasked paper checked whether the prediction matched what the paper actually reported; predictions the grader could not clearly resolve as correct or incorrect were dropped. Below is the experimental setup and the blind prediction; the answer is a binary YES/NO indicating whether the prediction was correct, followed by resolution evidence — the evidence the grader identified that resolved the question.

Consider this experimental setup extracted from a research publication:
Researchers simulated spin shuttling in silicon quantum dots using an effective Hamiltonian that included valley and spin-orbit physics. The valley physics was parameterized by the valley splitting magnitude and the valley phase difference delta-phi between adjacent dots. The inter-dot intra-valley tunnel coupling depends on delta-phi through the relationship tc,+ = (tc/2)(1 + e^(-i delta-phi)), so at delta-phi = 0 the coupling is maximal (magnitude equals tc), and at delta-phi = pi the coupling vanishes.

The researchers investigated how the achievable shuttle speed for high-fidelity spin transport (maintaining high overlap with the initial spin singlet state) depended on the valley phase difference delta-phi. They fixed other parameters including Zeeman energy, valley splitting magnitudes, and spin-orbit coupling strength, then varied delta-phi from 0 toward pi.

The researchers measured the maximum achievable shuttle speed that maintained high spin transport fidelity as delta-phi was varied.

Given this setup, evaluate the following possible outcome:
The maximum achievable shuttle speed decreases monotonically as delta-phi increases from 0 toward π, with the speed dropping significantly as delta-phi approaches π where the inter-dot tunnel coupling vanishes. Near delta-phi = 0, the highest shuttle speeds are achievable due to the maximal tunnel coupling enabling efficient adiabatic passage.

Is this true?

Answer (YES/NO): YES